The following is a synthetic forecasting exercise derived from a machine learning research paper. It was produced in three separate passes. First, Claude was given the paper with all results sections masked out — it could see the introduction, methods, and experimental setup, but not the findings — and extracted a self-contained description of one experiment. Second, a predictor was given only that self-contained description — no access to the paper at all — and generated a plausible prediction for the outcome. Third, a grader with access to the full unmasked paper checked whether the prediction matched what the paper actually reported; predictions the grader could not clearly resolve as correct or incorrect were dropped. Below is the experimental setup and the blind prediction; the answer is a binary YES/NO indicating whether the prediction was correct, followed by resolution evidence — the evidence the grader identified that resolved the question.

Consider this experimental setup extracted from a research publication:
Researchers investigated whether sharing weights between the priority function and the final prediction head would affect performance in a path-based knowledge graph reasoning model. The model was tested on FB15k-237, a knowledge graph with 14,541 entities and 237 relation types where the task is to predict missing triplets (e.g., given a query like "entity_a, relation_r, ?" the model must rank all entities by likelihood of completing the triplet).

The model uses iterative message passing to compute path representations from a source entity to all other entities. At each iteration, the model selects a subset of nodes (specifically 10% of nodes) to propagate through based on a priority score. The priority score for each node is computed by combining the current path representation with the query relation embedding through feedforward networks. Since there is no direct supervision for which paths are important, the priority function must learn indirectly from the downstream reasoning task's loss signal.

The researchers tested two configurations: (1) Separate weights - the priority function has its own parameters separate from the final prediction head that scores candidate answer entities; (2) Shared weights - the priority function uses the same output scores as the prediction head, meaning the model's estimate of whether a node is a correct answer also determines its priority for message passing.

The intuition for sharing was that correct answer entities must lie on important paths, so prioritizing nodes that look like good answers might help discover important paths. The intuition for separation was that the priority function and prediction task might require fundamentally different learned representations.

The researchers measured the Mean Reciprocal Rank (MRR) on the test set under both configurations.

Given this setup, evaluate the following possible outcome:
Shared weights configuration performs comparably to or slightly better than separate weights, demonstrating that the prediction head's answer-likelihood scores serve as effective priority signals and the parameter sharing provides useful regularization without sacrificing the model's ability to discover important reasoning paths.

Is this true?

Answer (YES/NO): NO